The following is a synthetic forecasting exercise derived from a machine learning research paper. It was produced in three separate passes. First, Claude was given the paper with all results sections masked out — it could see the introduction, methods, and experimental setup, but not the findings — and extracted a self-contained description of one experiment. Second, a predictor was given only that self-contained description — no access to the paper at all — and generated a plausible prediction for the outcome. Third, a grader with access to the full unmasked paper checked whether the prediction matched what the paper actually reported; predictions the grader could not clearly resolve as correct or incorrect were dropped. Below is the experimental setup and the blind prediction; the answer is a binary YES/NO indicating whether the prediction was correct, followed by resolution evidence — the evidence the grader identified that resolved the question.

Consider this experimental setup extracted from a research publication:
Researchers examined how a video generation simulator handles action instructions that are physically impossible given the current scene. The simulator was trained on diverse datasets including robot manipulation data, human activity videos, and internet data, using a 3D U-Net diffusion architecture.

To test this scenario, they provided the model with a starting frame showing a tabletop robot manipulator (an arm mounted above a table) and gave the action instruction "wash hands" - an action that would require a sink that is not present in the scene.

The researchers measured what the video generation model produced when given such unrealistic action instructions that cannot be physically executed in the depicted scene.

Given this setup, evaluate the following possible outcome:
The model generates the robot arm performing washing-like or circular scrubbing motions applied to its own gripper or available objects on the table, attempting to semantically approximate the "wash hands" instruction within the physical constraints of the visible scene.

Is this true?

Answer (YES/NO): NO